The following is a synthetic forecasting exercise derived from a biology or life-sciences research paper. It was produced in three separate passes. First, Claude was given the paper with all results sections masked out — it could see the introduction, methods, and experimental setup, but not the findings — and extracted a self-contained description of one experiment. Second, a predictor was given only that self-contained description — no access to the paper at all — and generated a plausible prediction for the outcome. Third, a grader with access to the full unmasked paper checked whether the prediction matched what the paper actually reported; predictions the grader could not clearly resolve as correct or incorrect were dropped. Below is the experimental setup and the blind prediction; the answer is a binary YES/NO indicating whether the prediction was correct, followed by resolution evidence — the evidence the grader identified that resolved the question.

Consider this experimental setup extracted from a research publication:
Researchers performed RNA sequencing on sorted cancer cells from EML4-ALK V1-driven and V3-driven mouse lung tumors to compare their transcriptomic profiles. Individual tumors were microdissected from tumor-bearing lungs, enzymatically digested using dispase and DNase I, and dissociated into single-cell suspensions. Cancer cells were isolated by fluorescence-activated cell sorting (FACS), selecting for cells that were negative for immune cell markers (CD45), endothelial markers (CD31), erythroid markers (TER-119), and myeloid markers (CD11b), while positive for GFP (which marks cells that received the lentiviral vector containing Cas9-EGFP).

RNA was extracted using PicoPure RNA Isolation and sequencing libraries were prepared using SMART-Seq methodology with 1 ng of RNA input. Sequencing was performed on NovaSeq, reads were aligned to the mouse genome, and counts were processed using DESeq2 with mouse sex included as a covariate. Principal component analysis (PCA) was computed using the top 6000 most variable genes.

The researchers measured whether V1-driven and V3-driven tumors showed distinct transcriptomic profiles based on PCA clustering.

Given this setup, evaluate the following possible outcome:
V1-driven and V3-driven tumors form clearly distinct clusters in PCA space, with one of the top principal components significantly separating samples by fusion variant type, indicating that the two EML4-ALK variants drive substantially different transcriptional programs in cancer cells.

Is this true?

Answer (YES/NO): NO